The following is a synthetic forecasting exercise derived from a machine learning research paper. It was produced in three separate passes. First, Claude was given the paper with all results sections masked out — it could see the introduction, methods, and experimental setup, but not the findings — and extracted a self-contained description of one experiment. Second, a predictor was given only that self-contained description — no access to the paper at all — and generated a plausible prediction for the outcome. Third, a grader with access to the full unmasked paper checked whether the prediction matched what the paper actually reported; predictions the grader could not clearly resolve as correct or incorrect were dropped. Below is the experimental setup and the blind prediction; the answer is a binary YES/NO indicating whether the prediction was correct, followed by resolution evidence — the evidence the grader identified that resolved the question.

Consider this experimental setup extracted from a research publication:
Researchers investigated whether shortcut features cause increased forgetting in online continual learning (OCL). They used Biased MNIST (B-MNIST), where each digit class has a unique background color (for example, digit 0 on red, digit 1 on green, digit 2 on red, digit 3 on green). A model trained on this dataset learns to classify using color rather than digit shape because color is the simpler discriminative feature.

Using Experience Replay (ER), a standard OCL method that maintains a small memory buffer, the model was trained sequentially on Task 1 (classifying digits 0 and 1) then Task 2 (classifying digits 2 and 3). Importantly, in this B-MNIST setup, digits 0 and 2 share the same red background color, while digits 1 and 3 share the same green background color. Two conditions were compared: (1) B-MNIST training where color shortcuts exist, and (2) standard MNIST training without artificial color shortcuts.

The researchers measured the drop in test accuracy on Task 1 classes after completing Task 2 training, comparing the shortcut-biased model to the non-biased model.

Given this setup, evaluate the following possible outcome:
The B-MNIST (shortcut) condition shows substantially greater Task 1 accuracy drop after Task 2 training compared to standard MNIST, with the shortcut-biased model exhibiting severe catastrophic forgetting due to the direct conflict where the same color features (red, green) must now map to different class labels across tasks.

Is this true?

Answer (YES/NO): YES